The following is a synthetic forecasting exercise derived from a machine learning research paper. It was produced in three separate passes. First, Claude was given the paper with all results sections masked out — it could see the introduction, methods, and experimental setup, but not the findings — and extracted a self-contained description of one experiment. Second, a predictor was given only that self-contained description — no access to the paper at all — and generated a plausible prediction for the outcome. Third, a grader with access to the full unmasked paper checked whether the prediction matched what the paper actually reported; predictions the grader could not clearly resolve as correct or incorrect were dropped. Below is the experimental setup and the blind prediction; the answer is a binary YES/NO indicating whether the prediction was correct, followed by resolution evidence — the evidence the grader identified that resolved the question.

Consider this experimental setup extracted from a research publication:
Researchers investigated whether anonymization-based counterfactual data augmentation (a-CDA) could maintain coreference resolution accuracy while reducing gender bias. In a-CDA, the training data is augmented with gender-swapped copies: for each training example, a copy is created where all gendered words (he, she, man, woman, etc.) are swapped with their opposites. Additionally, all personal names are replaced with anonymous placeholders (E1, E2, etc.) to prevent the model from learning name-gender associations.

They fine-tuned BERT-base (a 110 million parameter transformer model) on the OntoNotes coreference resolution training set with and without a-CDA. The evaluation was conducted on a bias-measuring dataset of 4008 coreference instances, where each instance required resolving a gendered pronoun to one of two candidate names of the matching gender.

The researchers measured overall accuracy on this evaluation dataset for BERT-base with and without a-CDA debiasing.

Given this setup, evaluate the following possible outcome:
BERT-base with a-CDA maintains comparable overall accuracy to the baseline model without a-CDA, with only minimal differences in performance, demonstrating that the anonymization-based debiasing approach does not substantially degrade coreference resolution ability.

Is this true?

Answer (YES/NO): NO